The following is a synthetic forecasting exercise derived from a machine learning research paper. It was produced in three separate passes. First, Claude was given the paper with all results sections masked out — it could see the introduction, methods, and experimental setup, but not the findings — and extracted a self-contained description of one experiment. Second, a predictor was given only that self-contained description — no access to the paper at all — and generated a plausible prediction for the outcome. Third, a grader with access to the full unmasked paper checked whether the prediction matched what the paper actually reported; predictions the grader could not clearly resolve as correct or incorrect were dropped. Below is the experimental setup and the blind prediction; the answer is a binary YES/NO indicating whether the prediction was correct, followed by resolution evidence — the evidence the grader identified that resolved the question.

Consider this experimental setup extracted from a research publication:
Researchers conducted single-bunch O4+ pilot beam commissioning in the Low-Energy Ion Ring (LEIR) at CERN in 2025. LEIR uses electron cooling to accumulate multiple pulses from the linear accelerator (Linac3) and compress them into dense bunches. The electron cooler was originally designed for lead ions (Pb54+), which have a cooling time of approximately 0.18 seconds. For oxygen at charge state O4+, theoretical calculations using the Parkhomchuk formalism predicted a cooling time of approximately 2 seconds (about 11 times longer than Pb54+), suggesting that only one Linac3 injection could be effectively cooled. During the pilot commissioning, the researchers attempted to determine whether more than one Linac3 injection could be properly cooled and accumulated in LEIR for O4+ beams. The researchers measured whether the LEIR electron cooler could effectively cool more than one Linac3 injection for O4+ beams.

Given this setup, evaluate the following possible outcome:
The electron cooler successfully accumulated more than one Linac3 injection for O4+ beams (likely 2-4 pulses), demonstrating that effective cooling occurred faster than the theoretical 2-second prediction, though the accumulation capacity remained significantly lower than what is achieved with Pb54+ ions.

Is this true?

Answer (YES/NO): NO